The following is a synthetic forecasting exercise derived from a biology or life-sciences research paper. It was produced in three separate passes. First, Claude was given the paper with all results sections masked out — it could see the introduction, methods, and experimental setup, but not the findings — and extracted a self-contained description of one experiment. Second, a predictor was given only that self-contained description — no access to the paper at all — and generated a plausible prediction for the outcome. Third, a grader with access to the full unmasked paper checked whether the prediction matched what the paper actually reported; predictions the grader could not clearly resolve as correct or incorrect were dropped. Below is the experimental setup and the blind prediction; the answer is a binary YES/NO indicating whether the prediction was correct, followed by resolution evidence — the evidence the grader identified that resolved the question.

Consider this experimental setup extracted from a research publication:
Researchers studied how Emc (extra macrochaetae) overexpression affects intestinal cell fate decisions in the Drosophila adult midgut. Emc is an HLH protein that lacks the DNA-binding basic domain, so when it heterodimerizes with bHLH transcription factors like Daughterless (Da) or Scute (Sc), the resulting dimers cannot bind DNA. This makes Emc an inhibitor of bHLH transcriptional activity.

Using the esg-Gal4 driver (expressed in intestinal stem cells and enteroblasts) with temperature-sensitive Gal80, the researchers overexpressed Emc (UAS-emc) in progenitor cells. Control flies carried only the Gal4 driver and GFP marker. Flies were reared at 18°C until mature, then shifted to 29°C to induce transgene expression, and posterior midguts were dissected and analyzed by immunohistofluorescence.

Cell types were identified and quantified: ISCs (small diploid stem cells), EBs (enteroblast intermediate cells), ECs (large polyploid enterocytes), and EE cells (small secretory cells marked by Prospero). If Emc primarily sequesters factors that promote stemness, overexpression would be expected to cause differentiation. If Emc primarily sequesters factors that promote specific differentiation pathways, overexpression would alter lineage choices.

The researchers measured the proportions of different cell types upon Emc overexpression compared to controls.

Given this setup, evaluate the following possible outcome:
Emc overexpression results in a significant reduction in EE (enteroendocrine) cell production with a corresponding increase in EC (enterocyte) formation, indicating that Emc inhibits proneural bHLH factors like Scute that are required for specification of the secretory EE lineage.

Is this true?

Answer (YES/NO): NO